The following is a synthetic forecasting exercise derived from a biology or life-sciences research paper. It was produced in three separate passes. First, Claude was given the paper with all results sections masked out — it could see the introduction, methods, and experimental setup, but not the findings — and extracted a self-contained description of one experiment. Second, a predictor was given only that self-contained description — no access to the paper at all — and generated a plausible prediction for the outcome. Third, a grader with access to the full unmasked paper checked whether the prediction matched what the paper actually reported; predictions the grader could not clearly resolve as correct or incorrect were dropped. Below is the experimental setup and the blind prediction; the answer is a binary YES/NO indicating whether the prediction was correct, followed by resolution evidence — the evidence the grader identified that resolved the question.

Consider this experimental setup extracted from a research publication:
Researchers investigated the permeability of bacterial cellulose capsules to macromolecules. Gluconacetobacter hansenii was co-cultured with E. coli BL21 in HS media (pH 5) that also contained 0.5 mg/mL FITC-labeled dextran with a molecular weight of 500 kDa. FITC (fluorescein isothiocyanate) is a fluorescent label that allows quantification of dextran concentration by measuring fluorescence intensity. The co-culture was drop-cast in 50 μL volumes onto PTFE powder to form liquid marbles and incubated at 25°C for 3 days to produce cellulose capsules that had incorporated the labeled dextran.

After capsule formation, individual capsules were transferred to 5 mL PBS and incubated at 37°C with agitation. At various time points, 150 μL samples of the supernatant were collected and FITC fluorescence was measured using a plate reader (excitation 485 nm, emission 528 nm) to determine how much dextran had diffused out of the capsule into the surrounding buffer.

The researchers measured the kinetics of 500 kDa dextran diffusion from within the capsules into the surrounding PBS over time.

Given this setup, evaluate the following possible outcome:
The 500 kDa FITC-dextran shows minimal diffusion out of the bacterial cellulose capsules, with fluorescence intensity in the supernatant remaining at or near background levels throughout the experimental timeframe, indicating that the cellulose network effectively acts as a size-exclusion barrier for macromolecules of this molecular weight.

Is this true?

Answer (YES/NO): NO